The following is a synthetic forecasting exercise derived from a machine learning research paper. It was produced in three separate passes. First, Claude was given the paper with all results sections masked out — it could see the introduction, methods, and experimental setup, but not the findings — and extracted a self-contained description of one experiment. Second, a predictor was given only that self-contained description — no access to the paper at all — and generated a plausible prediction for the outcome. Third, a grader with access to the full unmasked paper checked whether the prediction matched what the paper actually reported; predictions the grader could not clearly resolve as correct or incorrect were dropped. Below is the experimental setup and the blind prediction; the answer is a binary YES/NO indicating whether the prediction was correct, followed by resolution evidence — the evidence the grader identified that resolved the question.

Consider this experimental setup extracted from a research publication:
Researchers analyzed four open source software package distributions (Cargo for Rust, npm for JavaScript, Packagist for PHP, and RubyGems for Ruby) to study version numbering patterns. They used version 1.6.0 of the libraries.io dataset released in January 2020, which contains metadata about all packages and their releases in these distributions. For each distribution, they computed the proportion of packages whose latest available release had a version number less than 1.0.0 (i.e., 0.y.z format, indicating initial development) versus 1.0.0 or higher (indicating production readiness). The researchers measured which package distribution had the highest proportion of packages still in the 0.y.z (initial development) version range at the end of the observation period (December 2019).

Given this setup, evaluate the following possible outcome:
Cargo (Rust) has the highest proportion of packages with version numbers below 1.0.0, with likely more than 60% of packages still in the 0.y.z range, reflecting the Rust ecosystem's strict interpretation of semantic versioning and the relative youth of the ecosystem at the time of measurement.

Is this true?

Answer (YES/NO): YES